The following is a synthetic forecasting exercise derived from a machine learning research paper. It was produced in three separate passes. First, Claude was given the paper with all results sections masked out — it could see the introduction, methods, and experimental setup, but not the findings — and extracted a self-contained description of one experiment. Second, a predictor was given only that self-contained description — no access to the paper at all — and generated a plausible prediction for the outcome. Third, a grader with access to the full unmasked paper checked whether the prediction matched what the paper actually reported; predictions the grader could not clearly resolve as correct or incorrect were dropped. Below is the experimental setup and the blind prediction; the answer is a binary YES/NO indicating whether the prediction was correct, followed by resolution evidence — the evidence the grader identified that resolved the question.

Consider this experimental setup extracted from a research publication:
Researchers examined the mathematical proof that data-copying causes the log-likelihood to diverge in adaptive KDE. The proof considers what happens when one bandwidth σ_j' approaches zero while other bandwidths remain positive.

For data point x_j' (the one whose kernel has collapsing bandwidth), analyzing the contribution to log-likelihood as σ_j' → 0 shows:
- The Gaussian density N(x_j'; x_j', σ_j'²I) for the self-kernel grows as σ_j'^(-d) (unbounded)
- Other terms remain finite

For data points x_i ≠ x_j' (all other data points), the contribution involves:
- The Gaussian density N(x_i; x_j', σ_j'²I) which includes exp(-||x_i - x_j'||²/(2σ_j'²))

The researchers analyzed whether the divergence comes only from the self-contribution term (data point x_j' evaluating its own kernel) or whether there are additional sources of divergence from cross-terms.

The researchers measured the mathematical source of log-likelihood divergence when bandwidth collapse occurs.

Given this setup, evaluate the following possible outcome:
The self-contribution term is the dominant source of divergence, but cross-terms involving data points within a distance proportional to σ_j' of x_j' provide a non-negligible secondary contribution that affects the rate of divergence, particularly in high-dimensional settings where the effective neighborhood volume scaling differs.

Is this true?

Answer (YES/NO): NO